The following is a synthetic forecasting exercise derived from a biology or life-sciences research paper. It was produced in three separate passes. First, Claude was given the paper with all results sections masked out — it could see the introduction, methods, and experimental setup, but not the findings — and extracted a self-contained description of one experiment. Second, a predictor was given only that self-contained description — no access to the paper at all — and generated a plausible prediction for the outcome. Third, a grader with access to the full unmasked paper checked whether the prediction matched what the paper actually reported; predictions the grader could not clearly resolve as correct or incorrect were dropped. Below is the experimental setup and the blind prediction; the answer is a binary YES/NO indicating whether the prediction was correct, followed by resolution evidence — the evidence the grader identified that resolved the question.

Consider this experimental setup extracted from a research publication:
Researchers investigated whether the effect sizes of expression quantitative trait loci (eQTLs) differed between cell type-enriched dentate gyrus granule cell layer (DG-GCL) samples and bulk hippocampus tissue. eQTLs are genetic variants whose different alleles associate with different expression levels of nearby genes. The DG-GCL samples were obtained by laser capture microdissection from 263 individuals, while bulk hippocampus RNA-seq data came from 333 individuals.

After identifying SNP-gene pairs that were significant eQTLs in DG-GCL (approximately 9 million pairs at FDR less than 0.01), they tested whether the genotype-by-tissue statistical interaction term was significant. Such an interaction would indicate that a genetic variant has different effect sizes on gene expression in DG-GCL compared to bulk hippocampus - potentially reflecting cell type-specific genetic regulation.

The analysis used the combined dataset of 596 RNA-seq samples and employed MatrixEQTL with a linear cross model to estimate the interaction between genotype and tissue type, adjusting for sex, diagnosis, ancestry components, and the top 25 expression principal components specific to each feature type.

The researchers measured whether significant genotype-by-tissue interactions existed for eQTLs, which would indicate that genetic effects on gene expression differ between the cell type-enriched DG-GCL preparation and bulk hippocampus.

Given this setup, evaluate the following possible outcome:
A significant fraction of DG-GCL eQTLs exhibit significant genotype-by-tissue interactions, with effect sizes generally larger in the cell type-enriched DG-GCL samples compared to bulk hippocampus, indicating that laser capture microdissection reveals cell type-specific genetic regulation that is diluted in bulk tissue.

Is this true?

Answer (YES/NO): YES